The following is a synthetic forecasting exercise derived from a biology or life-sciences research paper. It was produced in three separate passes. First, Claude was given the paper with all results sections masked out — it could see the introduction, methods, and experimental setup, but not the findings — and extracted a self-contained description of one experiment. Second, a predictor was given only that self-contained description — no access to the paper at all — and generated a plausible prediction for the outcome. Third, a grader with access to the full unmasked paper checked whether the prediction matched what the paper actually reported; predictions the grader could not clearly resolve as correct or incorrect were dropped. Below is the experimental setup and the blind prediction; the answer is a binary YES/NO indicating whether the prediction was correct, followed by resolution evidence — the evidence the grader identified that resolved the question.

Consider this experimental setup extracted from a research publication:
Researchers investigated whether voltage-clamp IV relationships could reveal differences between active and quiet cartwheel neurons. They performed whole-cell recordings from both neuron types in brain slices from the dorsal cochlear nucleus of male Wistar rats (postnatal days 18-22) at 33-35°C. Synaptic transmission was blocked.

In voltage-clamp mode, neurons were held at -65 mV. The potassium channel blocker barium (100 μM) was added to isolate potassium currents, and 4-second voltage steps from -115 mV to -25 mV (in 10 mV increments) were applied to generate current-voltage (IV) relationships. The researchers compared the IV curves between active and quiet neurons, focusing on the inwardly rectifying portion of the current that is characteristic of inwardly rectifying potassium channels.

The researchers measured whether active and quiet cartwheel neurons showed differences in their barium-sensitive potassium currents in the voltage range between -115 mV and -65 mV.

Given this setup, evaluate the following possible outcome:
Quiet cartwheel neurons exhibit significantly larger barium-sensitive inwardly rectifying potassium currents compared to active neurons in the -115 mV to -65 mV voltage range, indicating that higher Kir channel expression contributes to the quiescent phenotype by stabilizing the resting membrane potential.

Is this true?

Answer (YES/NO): NO